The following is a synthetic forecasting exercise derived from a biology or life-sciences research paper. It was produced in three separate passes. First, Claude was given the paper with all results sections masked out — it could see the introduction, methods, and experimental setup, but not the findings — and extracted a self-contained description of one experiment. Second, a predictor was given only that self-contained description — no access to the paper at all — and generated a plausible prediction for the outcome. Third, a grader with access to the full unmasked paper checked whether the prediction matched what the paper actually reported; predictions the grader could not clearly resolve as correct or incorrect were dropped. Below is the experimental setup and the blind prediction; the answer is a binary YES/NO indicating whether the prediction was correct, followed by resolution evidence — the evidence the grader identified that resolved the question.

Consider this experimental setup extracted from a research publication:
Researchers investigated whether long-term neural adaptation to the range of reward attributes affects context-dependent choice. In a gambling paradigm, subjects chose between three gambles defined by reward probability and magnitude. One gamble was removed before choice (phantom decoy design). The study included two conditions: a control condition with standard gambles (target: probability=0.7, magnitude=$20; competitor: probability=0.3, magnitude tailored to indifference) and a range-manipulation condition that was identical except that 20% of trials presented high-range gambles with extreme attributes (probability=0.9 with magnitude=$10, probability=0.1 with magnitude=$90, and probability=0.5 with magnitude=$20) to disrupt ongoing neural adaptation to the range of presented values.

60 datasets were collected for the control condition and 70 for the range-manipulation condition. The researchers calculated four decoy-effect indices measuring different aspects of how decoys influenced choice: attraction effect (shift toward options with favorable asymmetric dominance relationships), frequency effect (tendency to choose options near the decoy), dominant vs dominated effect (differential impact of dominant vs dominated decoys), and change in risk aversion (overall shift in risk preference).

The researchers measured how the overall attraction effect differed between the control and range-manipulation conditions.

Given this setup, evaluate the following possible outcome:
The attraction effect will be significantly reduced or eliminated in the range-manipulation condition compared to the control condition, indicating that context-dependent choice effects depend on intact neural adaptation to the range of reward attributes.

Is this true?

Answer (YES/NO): NO